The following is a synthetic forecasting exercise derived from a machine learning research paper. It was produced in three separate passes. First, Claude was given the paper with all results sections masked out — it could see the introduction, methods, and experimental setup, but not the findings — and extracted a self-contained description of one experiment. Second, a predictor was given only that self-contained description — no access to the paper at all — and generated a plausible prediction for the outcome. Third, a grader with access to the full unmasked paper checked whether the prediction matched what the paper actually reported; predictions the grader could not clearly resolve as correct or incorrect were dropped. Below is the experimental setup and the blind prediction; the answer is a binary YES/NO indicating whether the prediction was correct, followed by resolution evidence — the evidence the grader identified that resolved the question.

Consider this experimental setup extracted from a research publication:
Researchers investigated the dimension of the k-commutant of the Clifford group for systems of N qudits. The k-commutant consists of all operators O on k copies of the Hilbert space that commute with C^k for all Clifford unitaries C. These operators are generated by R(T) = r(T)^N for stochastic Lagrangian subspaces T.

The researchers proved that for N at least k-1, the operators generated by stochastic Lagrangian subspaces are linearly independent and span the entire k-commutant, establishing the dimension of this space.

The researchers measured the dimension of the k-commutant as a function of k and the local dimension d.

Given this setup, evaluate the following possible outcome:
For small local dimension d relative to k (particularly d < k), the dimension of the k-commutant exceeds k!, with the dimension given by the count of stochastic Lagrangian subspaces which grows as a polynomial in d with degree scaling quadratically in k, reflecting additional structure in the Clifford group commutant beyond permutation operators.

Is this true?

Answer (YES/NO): NO